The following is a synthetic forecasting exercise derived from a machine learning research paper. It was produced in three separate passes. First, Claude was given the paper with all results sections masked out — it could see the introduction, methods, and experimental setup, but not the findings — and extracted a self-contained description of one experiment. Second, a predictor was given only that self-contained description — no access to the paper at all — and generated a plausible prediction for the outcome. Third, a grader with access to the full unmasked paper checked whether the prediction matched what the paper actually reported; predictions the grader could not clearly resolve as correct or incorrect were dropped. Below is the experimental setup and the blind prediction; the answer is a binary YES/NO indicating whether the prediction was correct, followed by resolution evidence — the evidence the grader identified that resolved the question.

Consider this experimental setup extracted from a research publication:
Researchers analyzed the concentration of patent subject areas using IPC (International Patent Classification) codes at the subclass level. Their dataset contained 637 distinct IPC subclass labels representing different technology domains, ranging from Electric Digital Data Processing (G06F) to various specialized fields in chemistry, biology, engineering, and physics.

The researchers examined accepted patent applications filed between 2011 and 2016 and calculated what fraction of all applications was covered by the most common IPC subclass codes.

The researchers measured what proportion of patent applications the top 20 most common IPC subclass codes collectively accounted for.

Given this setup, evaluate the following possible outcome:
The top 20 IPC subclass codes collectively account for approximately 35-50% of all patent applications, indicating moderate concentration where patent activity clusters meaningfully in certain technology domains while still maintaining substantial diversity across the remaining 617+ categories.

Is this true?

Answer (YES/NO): YES